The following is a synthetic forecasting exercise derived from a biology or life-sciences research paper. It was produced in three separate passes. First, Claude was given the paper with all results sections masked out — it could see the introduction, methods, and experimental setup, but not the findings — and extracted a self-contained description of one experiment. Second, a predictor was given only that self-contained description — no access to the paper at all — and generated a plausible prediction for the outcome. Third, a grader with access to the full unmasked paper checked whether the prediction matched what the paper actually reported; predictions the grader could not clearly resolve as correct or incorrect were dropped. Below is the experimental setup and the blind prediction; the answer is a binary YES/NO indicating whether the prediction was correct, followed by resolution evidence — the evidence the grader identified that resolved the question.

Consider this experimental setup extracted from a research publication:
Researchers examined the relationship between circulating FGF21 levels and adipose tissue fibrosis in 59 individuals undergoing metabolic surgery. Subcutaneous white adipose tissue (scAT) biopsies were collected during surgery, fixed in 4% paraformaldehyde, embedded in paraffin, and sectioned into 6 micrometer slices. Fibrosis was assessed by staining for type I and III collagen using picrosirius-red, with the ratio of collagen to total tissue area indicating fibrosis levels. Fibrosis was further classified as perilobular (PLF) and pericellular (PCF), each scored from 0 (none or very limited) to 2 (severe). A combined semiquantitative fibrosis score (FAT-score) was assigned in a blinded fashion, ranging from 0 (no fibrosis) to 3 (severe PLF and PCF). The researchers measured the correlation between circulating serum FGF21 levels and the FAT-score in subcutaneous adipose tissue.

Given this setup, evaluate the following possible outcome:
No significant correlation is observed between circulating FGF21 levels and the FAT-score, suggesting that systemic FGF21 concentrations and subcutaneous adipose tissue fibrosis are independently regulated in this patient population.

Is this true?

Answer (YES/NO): YES